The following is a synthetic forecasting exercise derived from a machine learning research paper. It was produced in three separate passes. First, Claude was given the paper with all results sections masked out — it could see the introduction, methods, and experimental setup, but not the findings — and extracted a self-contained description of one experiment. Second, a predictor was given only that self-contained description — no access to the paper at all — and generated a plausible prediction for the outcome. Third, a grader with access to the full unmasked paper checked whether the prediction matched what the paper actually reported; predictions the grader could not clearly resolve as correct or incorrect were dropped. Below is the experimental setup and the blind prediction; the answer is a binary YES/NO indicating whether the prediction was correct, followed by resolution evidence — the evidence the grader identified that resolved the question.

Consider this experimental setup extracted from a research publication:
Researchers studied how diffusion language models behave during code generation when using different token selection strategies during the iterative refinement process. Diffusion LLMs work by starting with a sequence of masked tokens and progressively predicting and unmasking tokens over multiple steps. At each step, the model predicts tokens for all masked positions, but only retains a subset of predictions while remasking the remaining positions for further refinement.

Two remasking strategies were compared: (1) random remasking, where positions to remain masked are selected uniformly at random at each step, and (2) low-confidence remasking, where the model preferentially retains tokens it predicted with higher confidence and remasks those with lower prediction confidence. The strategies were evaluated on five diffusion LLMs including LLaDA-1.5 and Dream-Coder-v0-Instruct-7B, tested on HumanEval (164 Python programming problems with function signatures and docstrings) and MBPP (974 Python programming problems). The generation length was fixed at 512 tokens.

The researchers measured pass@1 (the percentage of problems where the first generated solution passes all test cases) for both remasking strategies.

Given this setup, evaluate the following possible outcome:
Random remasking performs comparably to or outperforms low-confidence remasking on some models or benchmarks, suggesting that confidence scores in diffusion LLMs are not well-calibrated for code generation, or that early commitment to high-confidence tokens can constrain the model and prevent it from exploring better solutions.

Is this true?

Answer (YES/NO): NO